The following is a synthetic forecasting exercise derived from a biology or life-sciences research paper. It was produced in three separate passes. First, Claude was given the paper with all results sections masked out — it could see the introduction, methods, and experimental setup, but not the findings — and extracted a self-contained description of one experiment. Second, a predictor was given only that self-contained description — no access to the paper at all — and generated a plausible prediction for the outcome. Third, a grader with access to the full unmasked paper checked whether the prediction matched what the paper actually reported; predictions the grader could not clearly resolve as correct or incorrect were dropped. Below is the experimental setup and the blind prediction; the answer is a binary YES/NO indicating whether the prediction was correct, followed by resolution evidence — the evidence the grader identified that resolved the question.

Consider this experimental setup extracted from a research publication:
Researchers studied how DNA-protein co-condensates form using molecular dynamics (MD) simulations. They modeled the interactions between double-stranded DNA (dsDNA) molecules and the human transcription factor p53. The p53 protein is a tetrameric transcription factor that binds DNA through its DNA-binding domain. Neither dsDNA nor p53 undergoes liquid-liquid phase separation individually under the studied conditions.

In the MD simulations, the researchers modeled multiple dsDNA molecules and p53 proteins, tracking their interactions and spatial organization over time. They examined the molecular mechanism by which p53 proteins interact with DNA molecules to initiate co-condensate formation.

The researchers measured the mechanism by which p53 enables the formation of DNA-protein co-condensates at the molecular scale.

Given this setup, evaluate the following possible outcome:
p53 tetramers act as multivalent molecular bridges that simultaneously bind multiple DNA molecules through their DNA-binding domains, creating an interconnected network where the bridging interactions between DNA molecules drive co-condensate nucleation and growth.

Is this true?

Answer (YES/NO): YES